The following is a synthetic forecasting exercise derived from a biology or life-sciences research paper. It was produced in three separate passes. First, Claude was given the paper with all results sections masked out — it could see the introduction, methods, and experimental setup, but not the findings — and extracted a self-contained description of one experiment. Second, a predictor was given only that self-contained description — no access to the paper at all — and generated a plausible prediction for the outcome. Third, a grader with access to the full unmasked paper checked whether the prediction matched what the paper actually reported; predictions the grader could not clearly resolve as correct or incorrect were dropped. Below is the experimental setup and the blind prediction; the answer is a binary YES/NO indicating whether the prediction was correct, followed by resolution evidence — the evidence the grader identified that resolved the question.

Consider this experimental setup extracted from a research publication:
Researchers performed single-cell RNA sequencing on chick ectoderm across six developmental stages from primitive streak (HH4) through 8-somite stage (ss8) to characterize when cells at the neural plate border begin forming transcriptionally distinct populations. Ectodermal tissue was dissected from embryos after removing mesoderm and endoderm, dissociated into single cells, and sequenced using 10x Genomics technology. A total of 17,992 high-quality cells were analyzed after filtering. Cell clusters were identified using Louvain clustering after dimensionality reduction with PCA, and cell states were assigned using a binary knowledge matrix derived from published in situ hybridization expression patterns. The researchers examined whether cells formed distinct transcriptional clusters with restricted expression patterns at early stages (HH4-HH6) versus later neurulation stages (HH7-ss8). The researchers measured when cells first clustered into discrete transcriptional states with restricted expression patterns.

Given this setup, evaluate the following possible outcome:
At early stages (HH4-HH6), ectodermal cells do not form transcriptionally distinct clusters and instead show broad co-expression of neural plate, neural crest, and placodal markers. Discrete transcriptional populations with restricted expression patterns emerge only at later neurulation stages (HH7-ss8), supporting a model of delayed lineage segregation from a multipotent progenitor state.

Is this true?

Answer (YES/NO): YES